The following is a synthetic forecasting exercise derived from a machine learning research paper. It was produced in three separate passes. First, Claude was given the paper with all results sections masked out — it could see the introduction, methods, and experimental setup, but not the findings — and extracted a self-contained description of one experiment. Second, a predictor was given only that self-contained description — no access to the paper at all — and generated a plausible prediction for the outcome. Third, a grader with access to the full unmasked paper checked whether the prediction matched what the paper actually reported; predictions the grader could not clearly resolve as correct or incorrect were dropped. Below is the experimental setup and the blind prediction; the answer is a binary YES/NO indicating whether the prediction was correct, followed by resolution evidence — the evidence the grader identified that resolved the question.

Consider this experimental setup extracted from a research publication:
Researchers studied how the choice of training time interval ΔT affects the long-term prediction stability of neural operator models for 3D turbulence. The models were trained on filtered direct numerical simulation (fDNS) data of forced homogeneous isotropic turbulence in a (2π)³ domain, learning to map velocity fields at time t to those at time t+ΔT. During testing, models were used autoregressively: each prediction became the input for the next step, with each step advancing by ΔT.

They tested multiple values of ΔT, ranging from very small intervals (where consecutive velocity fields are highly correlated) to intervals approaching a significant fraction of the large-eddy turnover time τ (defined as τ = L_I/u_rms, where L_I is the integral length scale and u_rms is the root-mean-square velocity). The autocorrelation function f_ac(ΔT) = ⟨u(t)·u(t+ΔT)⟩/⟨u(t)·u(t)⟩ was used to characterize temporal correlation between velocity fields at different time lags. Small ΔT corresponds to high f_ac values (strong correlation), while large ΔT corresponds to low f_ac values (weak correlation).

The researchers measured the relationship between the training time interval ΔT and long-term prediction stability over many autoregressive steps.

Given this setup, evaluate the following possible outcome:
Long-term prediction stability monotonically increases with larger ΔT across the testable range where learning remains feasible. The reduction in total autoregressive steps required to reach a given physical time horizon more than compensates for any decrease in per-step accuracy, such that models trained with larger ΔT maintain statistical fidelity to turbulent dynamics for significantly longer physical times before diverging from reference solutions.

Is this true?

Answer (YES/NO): NO